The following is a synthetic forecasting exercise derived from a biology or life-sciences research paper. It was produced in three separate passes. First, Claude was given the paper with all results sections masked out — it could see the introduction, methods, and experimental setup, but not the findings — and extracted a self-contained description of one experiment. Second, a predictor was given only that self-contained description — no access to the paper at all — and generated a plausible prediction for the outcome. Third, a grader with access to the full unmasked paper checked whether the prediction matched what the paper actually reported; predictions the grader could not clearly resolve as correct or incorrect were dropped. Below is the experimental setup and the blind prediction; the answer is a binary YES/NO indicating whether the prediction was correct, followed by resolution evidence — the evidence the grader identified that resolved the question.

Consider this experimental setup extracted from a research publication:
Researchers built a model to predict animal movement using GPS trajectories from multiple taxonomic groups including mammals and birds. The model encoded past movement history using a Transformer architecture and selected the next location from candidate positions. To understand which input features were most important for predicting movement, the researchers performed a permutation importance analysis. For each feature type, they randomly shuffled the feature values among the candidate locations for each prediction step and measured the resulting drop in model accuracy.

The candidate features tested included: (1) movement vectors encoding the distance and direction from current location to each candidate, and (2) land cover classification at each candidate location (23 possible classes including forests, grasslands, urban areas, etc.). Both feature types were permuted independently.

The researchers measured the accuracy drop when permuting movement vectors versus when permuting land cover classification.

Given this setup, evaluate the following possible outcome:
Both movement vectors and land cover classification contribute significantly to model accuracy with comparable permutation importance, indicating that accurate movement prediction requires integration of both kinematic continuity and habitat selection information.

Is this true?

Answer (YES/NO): YES